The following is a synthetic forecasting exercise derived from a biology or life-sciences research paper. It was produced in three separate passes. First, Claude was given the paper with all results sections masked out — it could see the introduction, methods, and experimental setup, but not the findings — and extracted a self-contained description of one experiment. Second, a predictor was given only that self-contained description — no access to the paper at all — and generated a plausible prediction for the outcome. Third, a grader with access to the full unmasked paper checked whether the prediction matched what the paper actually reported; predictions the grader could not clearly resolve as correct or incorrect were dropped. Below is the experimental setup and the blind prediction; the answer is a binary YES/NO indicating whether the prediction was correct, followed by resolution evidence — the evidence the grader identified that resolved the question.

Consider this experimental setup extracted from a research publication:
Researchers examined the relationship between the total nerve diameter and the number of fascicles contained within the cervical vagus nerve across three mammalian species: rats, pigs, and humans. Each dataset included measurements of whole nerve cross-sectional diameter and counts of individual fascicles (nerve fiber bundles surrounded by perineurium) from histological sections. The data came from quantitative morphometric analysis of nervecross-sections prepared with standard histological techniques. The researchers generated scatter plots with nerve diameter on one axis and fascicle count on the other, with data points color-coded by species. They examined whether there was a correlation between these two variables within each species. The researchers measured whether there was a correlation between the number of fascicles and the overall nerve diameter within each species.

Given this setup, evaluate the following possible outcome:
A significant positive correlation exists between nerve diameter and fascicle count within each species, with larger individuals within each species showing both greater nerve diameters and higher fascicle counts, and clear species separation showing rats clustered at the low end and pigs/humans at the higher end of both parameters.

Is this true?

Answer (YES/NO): NO